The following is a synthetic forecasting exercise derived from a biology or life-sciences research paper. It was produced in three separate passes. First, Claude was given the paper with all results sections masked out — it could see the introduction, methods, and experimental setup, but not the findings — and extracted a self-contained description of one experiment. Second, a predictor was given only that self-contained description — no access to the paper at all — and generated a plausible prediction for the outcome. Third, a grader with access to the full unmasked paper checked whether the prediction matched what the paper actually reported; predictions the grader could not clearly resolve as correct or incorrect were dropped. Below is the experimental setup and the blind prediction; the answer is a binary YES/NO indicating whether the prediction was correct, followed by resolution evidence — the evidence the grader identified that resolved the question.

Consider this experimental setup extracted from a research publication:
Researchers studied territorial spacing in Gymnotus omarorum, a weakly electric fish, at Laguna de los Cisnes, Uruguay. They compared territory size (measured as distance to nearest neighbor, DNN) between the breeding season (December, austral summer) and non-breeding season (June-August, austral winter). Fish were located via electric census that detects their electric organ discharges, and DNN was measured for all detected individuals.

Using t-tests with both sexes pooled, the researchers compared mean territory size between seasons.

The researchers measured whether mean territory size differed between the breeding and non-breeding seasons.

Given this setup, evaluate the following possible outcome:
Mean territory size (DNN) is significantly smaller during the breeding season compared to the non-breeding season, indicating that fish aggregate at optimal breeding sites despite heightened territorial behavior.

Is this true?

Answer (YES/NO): NO